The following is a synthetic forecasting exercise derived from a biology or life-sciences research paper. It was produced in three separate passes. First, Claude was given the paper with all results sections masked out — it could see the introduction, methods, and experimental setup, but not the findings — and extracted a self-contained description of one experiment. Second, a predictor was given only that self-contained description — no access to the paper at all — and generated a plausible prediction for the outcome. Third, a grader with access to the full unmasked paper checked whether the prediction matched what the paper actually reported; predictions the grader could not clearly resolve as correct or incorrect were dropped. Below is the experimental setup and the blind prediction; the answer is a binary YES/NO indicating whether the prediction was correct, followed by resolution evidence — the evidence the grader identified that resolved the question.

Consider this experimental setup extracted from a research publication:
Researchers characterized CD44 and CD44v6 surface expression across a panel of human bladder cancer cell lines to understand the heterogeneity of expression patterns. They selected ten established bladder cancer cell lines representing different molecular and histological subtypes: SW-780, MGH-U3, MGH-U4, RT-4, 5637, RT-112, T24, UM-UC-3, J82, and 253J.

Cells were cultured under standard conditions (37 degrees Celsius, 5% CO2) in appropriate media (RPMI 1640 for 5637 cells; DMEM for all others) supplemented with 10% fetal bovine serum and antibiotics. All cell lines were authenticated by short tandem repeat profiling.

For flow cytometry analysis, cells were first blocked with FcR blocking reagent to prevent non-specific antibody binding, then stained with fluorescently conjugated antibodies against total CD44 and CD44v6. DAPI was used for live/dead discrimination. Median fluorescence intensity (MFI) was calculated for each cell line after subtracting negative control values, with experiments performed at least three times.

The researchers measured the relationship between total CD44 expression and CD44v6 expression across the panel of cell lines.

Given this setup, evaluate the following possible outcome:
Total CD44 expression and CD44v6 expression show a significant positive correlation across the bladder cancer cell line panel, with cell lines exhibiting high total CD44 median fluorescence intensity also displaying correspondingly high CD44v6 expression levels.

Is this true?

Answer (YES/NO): NO